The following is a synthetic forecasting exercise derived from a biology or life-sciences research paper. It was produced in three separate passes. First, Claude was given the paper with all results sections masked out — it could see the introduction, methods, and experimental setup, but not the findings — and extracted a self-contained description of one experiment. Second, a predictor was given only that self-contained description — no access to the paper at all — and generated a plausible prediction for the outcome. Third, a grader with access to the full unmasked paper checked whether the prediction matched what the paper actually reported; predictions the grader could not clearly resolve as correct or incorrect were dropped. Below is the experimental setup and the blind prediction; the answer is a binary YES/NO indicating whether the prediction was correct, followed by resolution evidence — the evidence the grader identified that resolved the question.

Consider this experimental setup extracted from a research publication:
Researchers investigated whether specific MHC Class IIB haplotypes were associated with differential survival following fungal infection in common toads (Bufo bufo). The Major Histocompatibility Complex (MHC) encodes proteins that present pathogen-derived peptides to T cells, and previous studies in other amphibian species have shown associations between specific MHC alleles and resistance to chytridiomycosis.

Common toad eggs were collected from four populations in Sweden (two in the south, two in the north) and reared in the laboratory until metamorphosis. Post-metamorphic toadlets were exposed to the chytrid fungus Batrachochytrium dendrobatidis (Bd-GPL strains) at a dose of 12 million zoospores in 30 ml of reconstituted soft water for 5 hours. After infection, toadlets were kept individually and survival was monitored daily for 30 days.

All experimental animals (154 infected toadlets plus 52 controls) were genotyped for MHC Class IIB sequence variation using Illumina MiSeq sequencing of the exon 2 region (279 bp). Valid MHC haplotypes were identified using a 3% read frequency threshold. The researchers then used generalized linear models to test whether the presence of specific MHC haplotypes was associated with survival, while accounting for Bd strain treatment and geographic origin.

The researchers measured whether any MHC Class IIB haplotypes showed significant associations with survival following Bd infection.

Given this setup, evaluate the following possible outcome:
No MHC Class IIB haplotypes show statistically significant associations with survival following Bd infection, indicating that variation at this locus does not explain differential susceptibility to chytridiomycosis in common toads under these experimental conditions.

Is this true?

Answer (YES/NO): NO